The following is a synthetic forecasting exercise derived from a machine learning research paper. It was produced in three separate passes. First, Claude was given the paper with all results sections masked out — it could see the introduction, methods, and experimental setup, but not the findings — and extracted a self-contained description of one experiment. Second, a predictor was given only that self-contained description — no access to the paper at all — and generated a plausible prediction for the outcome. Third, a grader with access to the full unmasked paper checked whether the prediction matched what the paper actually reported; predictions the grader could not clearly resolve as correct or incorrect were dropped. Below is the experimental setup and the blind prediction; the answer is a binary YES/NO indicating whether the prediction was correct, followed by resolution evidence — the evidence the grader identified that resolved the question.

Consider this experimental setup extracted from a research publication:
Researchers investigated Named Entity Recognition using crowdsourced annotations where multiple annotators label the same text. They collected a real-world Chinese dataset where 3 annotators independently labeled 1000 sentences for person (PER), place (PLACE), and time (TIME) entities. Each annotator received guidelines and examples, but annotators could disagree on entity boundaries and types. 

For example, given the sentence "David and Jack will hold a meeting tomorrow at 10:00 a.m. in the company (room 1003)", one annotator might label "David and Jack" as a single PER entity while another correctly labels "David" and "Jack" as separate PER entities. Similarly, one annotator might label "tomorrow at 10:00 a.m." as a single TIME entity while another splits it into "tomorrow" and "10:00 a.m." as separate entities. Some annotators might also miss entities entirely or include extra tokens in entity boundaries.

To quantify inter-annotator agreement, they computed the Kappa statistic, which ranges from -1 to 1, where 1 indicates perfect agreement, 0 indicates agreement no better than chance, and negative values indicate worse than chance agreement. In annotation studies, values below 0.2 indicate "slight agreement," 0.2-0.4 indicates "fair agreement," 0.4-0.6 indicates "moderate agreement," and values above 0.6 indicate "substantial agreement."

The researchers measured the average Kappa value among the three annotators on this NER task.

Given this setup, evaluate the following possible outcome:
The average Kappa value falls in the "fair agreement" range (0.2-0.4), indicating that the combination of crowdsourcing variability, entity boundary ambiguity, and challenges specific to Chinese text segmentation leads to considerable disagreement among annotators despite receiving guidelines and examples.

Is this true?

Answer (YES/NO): YES